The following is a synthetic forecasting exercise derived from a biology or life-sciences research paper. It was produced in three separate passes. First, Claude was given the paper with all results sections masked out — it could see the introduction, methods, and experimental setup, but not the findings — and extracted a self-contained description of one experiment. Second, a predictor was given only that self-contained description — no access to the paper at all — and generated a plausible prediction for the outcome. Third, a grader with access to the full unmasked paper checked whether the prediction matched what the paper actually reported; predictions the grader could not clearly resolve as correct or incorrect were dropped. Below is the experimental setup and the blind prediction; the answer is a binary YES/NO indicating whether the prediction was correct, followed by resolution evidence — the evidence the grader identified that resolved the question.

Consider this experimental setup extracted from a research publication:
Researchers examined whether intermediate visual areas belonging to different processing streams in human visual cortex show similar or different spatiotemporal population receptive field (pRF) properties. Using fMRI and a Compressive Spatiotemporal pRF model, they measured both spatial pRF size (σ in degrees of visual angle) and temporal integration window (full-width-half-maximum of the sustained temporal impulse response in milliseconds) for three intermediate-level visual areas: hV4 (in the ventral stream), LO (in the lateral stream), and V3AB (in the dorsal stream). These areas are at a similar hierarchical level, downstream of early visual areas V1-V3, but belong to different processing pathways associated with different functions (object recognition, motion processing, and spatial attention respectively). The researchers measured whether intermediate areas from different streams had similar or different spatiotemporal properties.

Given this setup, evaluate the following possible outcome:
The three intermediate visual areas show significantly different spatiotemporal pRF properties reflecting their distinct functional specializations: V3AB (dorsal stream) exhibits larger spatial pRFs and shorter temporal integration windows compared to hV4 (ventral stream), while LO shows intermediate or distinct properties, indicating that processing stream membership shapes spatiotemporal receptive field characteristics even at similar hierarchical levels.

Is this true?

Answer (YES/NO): NO